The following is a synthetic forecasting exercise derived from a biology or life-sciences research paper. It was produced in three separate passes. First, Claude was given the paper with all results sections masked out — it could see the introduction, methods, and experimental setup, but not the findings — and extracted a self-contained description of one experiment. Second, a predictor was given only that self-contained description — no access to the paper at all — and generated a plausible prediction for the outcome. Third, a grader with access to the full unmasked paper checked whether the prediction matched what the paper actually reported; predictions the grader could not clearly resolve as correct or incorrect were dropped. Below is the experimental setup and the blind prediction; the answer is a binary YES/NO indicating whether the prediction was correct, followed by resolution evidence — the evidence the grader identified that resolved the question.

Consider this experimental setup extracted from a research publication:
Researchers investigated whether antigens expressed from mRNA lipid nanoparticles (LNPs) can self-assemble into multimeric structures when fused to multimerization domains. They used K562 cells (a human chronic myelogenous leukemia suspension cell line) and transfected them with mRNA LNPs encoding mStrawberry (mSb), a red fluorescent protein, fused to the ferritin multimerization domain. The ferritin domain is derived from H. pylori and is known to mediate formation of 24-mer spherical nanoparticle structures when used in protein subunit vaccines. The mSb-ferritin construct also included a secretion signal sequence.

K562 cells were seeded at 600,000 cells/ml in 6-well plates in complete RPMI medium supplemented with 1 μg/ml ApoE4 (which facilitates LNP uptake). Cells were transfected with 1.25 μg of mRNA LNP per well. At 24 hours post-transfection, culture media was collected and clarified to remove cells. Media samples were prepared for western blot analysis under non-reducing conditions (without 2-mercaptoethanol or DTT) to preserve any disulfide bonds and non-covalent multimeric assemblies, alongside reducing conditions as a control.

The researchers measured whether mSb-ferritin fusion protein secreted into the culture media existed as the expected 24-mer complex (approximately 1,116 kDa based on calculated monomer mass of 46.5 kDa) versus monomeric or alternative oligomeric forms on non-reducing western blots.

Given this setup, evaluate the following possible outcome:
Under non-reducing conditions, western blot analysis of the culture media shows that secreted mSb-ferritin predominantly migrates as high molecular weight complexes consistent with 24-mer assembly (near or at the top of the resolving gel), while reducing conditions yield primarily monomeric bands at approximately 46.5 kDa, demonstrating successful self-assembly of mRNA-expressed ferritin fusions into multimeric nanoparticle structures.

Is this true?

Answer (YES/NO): NO